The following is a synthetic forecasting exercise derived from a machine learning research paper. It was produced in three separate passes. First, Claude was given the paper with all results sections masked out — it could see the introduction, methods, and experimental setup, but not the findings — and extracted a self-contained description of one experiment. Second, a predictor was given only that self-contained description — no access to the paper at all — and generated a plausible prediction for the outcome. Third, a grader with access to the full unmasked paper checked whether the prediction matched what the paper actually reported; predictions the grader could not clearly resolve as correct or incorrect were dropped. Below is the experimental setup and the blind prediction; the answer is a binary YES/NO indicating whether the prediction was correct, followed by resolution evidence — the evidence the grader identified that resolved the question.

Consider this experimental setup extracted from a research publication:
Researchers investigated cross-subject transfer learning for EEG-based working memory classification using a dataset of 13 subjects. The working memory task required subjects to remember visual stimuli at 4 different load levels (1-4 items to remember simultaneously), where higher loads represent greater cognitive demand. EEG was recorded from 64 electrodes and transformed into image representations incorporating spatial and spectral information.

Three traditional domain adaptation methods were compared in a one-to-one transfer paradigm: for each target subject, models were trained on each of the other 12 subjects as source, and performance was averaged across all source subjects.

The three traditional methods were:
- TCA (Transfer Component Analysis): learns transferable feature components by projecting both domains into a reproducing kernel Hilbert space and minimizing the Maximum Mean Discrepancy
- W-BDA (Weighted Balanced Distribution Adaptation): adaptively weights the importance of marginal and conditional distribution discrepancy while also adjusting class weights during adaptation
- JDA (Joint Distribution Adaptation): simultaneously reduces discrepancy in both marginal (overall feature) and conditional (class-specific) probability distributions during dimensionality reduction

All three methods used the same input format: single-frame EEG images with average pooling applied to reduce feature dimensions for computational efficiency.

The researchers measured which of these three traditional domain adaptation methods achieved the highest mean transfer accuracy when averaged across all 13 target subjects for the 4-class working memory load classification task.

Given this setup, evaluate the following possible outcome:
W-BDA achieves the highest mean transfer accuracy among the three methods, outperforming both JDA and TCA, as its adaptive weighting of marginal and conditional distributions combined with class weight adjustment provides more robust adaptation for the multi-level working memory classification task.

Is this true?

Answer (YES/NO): NO